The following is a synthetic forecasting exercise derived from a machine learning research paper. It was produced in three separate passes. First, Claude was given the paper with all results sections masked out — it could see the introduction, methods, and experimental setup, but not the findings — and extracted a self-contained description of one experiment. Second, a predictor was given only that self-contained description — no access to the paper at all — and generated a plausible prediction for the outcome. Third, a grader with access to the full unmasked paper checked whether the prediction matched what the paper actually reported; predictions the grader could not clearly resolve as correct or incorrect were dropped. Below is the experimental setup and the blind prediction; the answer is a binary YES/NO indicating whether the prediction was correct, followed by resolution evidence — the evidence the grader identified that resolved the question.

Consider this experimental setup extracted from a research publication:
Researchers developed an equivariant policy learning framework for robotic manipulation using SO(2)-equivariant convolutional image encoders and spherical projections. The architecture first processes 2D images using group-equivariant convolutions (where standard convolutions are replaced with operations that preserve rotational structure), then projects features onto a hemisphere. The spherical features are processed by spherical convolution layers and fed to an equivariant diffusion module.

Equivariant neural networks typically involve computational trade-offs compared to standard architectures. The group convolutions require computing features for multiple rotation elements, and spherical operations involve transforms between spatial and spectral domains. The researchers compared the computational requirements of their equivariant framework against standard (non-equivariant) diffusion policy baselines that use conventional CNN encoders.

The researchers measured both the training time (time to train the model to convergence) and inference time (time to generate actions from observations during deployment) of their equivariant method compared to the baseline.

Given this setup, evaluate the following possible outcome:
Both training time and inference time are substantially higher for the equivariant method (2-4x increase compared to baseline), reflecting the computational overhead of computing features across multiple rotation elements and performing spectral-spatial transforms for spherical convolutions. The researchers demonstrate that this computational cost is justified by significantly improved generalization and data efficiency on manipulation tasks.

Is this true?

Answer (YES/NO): NO